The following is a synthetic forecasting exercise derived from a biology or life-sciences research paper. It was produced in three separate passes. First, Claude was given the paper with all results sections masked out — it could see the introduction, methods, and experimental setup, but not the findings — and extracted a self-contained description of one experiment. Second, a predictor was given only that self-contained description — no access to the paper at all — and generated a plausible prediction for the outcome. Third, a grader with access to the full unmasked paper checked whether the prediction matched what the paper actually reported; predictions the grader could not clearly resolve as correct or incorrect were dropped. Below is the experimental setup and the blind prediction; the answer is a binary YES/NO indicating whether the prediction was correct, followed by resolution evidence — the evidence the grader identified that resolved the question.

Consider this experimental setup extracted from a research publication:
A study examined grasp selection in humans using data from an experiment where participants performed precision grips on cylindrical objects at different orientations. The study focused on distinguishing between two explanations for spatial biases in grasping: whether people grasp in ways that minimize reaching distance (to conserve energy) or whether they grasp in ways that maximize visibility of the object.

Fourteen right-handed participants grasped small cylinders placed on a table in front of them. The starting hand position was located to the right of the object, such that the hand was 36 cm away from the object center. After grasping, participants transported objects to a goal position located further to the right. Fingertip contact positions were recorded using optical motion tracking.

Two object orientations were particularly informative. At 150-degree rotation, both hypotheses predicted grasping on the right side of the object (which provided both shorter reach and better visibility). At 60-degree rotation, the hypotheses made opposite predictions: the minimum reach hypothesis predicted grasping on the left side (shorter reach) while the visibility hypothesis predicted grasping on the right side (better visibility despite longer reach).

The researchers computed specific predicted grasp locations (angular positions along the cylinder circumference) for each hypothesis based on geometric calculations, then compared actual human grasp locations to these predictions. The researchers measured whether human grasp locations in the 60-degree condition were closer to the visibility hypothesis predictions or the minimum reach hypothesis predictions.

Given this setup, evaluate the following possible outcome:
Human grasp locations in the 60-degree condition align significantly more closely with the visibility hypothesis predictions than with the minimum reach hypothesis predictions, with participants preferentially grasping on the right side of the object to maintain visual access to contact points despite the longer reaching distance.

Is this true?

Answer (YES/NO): YES